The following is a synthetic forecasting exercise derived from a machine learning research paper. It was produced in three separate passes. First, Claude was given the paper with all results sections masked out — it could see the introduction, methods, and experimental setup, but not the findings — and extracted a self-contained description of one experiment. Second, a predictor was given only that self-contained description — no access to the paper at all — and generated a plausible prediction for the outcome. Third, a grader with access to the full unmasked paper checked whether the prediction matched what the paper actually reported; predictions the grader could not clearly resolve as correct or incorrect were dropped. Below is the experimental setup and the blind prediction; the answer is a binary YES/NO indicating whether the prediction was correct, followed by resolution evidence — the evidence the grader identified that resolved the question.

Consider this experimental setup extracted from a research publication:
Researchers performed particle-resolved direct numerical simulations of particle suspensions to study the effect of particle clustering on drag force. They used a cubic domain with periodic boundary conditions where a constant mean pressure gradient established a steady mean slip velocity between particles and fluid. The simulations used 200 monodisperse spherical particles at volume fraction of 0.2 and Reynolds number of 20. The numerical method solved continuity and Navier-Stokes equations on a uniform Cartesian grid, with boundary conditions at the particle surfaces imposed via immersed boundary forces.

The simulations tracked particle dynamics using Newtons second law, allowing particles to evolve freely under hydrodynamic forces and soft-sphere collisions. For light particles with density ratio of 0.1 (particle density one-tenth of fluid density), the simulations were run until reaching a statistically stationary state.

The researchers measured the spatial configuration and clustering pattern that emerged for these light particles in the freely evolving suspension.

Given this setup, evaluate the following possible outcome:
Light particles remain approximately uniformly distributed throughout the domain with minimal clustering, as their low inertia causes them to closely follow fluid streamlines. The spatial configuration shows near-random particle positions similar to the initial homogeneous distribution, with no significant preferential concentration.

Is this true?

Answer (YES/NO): NO